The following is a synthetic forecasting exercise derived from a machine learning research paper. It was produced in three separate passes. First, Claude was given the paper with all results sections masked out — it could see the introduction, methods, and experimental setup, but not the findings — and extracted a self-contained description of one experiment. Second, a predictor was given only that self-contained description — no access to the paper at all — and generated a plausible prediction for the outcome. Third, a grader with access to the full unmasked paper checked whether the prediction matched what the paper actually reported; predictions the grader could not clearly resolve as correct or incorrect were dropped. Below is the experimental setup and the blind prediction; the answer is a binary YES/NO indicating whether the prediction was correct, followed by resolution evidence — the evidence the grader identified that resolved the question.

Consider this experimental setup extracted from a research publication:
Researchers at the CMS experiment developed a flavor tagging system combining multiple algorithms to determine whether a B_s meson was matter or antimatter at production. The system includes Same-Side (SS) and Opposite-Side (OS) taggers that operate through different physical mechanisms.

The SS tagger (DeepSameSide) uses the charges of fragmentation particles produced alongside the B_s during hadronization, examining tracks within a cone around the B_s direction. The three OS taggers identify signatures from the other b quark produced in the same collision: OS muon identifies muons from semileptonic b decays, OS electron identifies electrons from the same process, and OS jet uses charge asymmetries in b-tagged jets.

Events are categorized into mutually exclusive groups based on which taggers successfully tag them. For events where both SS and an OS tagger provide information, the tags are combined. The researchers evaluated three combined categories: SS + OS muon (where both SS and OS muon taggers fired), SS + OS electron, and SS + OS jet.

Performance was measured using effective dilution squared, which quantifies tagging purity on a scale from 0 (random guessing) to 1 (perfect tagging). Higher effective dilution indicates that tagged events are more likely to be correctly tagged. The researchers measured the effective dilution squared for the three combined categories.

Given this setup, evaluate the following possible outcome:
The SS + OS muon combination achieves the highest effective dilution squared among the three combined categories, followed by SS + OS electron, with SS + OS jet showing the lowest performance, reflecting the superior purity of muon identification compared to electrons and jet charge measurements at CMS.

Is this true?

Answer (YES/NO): YES